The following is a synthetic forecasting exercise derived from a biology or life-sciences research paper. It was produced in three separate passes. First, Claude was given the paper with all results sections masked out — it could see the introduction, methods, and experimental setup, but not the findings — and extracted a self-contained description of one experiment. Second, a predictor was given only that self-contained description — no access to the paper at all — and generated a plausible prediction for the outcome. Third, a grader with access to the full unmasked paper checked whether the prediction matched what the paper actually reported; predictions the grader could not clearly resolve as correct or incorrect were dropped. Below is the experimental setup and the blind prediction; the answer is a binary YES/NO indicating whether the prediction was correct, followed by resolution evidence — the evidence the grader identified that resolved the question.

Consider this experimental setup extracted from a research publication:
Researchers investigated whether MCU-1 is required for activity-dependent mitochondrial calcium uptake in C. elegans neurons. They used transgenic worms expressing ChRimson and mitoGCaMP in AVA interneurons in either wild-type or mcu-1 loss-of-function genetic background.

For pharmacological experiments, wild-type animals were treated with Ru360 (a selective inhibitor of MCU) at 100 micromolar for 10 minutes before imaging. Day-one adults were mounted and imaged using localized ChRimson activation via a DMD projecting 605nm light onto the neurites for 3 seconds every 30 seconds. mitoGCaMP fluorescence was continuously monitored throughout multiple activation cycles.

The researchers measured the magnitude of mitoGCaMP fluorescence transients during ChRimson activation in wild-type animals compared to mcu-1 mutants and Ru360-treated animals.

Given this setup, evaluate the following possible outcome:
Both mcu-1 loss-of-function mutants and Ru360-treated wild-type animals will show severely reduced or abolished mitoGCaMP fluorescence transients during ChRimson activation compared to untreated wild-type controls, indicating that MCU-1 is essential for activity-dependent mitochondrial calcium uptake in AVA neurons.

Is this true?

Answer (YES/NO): YES